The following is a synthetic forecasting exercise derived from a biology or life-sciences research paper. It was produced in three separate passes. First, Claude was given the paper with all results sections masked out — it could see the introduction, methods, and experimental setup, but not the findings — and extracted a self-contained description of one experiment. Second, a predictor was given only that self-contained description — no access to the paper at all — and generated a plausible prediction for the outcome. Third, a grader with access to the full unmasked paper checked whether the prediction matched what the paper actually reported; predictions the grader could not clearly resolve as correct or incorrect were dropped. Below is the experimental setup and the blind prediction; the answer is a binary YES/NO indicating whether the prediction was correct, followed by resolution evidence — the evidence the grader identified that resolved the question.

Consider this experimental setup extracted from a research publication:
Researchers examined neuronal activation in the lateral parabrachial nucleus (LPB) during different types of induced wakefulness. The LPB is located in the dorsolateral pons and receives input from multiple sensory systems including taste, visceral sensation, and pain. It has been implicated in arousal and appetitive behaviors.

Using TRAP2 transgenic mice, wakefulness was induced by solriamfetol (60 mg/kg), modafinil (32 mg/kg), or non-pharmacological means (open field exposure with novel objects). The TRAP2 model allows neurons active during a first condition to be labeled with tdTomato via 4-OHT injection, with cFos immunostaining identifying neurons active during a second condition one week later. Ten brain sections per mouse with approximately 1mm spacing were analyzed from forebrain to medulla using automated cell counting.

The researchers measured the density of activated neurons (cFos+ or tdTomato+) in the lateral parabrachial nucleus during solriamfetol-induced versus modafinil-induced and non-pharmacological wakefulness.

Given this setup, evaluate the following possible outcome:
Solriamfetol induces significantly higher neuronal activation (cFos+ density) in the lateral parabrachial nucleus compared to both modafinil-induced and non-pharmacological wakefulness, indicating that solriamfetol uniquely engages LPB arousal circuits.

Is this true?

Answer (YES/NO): YES